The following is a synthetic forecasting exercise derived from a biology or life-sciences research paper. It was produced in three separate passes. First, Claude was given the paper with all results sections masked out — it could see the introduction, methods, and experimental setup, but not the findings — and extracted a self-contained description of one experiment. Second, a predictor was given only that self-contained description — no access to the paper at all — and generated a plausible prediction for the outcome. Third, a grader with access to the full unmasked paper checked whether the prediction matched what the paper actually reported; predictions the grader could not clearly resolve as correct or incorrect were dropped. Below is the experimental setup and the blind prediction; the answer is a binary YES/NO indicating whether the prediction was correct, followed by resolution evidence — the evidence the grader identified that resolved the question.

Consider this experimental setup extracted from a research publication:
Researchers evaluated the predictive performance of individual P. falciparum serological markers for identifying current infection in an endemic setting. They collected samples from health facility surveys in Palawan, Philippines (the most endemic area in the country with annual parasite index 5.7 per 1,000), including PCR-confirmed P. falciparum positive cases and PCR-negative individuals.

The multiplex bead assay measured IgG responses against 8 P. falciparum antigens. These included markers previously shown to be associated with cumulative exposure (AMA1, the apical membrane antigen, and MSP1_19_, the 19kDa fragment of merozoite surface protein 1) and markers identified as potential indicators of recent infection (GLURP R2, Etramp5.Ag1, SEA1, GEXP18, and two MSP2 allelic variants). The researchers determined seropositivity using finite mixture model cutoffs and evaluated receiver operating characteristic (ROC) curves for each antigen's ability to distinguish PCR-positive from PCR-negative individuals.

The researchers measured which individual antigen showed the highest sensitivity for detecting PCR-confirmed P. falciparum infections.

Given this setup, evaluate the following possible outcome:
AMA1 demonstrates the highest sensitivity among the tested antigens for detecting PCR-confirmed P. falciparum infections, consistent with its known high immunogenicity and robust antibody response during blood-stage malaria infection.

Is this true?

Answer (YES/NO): NO